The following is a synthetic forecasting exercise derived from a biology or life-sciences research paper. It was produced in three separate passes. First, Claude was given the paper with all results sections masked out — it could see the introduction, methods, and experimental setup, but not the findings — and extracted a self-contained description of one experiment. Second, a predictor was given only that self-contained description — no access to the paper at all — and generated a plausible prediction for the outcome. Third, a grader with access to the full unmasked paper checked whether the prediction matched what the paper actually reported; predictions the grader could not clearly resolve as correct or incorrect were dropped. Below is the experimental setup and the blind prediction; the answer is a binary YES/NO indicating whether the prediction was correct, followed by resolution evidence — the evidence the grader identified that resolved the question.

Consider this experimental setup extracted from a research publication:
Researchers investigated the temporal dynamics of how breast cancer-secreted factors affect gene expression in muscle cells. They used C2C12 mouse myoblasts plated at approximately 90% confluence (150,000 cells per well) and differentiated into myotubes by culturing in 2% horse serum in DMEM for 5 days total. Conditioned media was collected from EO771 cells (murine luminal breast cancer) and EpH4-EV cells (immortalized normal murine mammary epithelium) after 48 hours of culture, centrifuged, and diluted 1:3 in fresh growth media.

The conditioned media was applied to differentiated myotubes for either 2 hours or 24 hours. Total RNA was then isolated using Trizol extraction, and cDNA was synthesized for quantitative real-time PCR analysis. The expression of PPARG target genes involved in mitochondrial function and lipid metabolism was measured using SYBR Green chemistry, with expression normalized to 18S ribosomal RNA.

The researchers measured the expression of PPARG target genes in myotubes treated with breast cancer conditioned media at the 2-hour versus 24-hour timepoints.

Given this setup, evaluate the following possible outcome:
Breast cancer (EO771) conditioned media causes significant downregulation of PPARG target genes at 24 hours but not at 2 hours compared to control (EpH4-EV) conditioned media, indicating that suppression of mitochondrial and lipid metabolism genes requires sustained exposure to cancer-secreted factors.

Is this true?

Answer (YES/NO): NO